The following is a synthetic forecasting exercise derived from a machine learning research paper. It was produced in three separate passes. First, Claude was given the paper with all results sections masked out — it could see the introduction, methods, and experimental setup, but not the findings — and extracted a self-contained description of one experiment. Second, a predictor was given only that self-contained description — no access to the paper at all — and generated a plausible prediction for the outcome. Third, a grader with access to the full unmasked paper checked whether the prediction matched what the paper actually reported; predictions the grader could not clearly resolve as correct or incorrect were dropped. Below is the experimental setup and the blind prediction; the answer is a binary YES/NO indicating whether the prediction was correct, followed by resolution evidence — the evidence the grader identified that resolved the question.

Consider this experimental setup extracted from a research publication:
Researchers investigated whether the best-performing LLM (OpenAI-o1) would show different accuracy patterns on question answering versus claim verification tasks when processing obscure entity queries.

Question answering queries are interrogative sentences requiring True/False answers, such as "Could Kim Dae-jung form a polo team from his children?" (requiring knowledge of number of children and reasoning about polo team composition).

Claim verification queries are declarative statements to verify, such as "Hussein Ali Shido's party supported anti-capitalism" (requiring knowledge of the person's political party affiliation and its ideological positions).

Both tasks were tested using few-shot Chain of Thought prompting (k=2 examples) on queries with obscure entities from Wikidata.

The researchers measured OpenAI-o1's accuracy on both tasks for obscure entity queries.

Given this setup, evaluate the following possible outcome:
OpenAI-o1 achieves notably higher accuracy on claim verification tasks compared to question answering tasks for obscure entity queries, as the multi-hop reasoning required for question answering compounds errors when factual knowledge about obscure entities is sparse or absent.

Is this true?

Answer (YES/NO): NO